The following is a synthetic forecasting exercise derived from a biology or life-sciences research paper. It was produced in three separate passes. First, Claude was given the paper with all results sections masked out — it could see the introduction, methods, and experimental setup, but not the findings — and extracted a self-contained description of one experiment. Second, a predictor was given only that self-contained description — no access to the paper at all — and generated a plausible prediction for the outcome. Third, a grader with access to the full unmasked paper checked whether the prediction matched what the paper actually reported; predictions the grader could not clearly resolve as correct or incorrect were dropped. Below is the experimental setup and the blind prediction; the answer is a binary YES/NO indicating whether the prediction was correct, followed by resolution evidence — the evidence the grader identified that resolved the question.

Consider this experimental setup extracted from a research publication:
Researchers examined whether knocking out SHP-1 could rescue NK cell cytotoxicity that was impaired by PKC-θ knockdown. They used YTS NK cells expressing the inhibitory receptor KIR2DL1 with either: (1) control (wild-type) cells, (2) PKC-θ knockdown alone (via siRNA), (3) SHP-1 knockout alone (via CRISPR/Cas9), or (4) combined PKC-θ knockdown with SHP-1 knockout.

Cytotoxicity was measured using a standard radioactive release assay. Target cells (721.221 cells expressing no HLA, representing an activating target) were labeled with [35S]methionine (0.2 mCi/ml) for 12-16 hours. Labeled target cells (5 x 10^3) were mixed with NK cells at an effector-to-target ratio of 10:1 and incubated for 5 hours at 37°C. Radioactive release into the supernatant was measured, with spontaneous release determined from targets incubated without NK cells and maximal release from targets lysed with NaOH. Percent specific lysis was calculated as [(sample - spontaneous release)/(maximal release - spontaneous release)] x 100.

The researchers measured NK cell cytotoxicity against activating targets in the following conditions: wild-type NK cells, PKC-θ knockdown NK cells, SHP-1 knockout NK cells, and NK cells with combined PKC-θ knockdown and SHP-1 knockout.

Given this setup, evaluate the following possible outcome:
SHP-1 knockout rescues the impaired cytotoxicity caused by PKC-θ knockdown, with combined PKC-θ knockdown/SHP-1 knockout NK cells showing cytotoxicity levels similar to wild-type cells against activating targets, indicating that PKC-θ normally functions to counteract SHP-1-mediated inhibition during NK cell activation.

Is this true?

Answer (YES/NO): NO